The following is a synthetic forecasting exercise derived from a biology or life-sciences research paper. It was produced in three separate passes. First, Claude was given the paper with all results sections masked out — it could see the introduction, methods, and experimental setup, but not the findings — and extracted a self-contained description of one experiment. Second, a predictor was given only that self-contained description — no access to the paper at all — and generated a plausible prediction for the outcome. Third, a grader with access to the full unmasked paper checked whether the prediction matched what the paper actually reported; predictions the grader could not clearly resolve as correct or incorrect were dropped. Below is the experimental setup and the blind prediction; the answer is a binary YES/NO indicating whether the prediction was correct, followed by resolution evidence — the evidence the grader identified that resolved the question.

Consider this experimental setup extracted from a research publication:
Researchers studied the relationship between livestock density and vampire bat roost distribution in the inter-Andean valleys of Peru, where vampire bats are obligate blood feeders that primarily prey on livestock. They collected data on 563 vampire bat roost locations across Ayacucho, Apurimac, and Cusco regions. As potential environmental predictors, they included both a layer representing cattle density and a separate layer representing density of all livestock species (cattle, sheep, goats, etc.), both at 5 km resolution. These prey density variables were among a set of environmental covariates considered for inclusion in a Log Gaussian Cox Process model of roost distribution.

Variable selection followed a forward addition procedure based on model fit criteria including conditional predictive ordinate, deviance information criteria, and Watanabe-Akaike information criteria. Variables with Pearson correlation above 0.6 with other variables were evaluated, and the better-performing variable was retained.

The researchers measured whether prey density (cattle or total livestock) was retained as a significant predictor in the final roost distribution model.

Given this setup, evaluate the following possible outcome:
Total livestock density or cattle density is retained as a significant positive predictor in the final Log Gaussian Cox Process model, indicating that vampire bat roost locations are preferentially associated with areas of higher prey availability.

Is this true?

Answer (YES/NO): NO